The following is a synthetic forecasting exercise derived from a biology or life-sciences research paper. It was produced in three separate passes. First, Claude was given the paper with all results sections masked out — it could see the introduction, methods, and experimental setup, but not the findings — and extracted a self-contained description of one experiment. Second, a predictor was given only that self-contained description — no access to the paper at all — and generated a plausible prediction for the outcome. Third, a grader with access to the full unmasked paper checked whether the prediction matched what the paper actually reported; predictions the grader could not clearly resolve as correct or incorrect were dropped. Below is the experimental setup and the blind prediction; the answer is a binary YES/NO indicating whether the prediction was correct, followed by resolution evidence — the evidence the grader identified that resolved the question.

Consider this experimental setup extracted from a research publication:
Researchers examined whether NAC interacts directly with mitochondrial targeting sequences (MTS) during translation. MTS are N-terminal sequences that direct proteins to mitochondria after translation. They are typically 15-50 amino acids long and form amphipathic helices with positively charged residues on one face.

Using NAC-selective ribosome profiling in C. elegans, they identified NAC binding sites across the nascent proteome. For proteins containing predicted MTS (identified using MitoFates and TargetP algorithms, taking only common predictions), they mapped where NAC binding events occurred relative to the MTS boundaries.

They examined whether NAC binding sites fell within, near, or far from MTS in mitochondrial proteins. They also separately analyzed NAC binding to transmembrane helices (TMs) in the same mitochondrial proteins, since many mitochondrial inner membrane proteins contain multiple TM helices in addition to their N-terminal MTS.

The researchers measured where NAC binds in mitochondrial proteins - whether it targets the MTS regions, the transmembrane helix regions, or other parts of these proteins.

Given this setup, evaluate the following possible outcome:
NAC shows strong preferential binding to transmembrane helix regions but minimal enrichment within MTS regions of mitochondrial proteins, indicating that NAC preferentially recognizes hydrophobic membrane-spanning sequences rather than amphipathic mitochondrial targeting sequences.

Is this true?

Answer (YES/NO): YES